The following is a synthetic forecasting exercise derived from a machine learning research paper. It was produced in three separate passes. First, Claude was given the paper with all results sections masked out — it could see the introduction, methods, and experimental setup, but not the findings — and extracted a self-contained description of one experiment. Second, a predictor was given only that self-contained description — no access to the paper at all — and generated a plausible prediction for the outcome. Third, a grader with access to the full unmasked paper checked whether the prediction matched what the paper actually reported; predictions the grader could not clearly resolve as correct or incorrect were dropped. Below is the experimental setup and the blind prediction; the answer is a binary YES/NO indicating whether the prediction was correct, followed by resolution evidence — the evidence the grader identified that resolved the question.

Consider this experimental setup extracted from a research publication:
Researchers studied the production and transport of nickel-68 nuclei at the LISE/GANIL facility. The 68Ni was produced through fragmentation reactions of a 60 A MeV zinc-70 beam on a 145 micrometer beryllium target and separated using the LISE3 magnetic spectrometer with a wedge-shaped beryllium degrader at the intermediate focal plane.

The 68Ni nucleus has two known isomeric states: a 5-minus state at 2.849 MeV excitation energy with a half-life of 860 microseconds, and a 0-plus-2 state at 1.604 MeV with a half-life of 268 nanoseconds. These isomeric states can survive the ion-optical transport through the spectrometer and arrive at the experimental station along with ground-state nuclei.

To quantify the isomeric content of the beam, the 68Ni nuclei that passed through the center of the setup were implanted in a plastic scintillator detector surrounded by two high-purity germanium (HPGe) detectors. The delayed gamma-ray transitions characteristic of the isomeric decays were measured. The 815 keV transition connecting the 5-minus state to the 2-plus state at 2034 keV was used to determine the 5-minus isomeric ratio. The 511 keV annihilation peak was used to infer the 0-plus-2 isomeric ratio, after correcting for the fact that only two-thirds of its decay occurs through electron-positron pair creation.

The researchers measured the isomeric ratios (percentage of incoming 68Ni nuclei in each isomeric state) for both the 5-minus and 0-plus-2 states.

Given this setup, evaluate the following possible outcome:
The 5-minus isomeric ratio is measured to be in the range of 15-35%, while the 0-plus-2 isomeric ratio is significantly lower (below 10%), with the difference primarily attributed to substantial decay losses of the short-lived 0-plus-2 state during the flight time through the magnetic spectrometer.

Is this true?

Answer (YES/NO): NO